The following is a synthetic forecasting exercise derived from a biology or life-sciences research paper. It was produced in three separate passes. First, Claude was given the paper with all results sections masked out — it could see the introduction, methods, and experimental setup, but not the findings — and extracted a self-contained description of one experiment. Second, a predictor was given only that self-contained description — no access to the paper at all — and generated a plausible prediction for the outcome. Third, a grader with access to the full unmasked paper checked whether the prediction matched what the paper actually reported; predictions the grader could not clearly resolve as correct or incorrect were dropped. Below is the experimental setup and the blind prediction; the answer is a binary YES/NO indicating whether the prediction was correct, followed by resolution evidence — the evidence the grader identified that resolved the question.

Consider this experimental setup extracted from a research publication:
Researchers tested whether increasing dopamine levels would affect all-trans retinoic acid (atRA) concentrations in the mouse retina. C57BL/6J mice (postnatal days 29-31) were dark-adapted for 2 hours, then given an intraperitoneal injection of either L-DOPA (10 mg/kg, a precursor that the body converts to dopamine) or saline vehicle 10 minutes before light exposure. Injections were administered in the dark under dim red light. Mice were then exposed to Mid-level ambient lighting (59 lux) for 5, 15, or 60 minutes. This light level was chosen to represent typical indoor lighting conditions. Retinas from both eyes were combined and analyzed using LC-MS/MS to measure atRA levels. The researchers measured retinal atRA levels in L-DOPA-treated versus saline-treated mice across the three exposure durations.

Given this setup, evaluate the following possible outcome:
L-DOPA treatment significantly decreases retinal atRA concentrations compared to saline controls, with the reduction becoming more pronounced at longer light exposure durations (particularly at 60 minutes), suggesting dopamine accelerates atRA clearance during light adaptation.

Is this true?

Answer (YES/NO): NO